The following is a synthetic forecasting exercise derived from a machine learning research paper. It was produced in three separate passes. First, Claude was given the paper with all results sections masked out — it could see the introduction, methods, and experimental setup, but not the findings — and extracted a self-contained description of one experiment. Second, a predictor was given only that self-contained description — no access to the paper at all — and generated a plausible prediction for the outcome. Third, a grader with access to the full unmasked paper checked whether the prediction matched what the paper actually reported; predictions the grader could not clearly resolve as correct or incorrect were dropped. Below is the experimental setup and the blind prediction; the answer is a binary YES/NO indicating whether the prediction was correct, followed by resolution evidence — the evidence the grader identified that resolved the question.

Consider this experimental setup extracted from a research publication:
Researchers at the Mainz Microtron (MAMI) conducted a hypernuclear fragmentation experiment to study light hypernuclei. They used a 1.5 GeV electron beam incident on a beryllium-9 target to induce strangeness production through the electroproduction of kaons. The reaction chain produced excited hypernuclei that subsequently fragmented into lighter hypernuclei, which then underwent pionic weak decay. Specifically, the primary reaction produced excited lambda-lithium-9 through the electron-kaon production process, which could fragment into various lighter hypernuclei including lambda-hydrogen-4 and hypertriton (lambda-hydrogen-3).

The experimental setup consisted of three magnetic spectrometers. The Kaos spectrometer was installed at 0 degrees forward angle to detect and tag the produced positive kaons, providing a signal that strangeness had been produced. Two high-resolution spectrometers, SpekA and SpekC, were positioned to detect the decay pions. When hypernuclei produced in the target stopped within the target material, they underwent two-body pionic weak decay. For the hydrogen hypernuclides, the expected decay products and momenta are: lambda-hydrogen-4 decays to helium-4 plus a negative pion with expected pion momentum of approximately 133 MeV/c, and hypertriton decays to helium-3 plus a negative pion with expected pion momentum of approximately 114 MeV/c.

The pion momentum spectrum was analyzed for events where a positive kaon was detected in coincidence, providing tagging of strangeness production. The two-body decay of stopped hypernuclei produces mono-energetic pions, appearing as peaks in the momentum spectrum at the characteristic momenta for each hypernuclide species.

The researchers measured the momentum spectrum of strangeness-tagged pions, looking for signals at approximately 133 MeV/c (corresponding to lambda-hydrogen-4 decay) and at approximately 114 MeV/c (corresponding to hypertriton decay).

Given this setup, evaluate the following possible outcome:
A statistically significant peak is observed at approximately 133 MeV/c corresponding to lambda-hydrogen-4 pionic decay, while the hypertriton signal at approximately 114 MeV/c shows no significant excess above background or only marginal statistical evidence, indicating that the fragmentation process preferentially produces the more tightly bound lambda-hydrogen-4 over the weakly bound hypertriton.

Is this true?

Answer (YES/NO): YES